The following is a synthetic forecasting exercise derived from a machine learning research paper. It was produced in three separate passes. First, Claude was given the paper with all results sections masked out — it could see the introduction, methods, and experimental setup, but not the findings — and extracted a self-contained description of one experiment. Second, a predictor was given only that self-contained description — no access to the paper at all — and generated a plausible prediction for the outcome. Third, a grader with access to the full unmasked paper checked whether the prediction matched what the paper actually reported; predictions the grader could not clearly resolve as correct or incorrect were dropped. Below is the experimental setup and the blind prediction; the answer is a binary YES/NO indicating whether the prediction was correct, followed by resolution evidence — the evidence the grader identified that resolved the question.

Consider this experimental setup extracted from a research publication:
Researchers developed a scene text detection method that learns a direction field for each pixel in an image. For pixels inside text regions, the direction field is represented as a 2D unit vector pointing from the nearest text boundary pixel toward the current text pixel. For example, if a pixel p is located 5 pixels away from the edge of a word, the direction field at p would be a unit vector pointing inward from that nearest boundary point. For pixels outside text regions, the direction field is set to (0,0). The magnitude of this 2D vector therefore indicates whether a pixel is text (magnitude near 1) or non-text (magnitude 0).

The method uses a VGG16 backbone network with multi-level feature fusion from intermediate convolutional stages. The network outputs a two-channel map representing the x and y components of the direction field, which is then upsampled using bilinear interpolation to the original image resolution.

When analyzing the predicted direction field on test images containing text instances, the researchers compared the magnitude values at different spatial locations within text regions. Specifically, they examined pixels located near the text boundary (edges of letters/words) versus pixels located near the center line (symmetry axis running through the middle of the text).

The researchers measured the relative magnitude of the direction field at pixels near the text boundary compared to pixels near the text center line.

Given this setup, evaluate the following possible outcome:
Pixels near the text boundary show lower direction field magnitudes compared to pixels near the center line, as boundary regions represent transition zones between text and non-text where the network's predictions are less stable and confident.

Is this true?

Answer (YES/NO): NO